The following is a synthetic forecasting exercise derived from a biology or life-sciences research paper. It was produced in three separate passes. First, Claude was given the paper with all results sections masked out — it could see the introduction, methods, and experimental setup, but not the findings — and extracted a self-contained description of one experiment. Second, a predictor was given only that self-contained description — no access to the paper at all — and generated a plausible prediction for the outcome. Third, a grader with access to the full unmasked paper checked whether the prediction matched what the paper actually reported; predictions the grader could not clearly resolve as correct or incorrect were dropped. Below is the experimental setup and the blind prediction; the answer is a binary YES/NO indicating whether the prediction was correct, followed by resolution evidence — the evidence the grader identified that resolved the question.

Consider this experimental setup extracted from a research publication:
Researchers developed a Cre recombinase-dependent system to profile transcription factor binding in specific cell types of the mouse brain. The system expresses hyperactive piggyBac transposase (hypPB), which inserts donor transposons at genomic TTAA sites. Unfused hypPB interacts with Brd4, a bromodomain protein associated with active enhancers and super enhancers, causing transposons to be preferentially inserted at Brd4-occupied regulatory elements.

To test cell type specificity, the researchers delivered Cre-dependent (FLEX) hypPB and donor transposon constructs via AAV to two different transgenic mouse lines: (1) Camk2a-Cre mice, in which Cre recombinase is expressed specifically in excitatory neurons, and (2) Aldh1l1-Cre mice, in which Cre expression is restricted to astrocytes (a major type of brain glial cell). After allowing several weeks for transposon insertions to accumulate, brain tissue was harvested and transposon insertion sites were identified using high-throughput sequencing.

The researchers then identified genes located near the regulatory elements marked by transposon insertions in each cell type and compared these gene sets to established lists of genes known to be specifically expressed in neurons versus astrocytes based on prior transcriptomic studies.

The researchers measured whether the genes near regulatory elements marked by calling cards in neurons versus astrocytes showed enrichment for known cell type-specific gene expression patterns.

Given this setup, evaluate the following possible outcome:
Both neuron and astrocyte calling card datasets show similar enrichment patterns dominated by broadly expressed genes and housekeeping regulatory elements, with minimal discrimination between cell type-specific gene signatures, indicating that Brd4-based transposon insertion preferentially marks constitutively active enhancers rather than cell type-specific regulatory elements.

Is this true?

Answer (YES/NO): NO